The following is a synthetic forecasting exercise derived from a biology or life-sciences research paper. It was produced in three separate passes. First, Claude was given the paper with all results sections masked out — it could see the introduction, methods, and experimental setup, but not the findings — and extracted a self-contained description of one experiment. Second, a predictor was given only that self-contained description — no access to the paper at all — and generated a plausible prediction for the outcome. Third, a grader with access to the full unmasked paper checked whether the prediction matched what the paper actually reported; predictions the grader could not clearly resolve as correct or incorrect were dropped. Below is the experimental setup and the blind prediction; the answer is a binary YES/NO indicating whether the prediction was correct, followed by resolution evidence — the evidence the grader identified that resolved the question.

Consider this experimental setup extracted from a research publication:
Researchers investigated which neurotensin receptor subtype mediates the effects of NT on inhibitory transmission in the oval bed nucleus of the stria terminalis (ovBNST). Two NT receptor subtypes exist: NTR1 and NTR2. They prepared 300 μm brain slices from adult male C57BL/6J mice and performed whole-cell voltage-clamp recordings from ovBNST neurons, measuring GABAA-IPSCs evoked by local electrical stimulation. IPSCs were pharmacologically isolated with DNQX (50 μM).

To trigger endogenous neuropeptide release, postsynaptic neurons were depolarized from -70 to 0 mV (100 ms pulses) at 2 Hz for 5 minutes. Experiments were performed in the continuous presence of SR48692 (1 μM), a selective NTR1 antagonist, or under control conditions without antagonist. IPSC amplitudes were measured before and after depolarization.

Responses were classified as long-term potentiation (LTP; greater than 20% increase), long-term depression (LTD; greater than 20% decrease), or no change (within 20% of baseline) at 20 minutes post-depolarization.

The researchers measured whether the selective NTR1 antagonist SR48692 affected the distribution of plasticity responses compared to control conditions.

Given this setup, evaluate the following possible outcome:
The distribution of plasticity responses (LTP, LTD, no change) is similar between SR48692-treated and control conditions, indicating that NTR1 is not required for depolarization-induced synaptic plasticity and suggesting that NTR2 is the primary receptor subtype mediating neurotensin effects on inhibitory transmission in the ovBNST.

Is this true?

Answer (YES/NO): NO